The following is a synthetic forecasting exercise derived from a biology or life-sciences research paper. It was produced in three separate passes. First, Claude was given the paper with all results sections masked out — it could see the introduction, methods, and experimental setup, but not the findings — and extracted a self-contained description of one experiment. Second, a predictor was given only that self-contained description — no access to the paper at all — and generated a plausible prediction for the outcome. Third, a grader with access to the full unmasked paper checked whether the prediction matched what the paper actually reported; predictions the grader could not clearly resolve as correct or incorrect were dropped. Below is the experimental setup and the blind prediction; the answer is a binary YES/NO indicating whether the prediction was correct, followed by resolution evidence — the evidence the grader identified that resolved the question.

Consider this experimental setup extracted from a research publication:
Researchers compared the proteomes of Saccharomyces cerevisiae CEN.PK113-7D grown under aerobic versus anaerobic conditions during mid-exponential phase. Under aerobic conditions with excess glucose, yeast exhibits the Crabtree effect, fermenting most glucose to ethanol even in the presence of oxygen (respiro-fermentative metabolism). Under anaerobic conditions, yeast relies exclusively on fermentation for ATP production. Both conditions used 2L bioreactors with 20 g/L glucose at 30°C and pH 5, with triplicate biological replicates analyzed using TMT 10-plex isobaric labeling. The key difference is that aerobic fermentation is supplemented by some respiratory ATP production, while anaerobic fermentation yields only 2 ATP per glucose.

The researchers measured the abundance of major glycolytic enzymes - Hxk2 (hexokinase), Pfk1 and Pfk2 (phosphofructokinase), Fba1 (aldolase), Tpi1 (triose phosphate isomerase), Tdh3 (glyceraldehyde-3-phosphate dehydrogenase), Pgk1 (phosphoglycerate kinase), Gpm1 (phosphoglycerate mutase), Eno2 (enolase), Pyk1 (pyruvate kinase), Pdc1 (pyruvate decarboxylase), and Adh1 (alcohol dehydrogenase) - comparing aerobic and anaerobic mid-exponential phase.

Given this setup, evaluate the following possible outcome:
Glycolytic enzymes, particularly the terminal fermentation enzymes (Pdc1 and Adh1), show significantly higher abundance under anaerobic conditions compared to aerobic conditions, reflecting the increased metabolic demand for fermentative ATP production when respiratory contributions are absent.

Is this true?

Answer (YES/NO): NO